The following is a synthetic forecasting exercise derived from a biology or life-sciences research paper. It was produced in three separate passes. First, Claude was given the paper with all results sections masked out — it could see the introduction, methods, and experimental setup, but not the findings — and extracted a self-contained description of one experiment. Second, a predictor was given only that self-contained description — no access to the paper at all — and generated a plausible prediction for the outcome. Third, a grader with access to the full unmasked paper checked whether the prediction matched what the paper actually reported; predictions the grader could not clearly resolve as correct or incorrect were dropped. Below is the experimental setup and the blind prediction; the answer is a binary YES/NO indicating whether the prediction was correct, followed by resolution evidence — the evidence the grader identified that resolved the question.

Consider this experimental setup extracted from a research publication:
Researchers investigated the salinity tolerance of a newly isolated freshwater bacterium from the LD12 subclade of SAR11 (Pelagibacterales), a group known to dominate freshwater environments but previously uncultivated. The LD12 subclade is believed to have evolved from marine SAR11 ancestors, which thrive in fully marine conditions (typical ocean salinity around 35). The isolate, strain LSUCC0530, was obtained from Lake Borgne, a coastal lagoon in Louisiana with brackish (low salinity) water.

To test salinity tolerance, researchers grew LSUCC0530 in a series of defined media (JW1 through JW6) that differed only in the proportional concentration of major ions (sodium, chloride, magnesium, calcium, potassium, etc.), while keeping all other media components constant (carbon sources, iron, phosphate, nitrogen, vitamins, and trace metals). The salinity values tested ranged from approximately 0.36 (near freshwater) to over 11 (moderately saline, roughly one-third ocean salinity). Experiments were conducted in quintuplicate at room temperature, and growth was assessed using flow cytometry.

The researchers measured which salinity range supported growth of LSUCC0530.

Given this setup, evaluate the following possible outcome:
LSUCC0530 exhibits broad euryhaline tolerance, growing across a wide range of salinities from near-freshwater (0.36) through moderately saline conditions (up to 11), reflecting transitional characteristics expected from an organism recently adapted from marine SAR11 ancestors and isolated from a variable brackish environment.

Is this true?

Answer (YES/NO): NO